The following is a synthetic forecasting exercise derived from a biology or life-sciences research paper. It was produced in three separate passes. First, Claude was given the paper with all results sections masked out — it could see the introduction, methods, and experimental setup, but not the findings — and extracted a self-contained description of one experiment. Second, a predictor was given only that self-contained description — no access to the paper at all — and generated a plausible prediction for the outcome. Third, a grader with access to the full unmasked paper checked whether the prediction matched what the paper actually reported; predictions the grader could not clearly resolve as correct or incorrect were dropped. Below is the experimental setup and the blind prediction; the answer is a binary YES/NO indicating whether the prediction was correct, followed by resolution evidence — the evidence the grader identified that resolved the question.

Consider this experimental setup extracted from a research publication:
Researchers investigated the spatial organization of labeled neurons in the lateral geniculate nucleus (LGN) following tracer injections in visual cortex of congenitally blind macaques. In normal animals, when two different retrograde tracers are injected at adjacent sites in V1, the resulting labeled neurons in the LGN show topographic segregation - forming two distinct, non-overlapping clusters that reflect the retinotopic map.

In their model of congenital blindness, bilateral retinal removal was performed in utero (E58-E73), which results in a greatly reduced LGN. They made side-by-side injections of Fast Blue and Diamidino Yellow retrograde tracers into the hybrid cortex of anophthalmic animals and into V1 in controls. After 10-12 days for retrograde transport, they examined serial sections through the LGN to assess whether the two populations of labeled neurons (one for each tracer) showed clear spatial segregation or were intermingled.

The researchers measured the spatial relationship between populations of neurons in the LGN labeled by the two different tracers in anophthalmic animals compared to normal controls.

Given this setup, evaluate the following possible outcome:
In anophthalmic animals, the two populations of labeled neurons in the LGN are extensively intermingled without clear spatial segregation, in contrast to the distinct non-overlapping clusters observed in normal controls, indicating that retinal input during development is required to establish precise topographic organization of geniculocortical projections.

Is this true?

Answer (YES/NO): YES